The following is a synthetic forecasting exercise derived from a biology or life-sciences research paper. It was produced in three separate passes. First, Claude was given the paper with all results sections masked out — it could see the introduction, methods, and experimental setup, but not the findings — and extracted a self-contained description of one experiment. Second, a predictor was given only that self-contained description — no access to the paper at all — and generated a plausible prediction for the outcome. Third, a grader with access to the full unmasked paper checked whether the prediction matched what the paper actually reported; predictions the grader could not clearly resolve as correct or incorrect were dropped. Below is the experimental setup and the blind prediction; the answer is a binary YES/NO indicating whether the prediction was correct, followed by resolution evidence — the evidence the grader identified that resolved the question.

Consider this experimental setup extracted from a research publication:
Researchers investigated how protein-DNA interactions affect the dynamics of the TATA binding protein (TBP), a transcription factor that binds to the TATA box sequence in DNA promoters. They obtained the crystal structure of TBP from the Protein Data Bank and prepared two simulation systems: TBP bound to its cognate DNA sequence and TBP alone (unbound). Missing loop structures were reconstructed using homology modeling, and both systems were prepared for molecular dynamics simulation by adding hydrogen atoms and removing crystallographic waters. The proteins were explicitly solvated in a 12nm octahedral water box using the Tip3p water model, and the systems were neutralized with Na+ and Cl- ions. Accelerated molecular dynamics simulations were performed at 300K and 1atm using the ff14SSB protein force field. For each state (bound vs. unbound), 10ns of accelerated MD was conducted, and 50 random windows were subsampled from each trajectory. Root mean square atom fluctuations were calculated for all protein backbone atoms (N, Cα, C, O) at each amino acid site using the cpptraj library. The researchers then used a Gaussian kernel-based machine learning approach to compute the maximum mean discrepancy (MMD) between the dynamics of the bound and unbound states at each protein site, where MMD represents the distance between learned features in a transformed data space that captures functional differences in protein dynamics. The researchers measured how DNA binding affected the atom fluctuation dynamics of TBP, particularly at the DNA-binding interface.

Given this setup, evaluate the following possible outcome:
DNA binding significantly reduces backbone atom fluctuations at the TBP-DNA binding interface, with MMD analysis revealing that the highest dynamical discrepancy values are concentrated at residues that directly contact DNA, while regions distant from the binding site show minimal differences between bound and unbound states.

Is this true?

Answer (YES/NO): YES